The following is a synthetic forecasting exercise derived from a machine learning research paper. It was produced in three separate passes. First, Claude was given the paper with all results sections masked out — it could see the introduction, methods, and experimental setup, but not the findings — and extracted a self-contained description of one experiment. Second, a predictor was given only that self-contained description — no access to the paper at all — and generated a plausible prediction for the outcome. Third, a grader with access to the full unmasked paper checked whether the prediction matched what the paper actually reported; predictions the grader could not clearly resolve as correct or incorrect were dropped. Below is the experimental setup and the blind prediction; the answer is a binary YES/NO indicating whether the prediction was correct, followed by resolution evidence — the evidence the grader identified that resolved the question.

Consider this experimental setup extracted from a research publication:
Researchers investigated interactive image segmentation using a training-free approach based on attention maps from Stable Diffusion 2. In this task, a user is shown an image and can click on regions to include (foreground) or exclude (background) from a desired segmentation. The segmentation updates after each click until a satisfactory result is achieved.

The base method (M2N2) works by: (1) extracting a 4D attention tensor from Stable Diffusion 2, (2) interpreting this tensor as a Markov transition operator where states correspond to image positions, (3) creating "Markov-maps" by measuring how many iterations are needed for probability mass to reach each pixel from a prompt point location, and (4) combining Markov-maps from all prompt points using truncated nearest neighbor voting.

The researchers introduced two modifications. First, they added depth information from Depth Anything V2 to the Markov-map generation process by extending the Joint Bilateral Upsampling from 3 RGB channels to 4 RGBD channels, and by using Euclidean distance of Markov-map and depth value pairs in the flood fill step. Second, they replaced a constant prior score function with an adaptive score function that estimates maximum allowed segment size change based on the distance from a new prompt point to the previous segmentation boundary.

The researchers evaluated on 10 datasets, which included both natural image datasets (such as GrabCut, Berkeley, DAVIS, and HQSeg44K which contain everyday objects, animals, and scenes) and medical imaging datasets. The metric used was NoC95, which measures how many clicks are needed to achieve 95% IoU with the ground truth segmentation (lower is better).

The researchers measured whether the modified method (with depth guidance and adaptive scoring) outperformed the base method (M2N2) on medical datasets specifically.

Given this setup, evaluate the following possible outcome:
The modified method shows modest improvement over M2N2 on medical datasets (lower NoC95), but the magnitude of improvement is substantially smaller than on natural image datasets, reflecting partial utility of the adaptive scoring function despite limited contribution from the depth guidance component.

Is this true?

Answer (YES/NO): NO